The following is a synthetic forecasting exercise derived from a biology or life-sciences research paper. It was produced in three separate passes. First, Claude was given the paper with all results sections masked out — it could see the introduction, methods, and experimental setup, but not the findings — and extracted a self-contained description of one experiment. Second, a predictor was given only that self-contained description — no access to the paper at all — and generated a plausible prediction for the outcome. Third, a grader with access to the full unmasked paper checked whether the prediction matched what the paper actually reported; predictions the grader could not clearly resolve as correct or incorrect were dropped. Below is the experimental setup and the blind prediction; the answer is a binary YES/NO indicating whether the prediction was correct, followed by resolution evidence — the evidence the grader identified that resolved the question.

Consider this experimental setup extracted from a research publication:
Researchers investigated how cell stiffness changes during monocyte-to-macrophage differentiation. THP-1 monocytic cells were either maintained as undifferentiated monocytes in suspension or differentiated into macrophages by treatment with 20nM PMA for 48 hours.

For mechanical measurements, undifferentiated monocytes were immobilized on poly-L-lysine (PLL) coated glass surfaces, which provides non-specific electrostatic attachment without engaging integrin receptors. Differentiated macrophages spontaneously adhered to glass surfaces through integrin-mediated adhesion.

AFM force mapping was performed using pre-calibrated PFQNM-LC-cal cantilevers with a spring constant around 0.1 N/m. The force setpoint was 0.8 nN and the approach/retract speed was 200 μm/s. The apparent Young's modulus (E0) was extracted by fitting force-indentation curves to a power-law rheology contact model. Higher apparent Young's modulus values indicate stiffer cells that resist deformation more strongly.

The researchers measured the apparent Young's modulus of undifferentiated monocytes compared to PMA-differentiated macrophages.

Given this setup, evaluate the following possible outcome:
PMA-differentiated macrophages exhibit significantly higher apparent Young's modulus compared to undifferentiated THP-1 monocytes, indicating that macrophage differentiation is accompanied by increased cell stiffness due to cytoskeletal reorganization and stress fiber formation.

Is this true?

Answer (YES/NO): YES